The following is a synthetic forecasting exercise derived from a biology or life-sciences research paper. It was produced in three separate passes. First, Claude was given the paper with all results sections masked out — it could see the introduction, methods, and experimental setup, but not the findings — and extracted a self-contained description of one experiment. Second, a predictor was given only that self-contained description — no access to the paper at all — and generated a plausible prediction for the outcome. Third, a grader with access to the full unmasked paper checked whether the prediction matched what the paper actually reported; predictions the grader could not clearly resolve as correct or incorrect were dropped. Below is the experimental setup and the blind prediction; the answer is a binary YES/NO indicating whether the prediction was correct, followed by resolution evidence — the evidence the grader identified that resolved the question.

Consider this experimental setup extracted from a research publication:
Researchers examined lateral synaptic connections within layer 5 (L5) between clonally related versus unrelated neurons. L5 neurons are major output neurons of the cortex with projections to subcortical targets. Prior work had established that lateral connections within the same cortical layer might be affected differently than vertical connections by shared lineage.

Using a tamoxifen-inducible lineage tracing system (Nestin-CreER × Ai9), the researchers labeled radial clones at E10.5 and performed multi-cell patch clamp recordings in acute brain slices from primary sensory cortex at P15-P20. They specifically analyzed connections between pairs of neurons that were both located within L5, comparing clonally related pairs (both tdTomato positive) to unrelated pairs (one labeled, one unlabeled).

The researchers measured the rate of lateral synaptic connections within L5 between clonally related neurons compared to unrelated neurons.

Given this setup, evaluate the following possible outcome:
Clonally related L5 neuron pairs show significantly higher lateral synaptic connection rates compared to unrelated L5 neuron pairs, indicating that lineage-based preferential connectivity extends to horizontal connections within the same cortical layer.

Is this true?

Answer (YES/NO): NO